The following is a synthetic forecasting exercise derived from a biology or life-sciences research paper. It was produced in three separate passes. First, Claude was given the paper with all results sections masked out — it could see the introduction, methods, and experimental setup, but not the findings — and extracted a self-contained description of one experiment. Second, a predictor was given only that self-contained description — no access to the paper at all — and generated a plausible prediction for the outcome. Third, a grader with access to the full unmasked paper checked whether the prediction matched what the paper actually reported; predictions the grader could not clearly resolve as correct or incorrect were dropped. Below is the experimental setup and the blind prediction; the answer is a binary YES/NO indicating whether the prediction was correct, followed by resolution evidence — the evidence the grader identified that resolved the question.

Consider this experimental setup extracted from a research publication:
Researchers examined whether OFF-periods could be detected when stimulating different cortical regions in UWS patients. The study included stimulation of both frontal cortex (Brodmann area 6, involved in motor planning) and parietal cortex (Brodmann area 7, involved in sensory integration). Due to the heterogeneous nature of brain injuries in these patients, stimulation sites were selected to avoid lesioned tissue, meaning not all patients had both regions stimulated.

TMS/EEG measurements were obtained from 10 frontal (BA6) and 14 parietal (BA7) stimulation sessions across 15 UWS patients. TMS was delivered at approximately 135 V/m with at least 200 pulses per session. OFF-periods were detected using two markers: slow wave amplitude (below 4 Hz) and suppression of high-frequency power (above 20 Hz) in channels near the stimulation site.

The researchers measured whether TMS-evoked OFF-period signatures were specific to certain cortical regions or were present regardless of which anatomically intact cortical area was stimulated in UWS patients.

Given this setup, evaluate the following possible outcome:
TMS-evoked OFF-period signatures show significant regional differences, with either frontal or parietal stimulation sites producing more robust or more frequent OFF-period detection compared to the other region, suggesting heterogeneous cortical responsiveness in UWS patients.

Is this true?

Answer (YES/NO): NO